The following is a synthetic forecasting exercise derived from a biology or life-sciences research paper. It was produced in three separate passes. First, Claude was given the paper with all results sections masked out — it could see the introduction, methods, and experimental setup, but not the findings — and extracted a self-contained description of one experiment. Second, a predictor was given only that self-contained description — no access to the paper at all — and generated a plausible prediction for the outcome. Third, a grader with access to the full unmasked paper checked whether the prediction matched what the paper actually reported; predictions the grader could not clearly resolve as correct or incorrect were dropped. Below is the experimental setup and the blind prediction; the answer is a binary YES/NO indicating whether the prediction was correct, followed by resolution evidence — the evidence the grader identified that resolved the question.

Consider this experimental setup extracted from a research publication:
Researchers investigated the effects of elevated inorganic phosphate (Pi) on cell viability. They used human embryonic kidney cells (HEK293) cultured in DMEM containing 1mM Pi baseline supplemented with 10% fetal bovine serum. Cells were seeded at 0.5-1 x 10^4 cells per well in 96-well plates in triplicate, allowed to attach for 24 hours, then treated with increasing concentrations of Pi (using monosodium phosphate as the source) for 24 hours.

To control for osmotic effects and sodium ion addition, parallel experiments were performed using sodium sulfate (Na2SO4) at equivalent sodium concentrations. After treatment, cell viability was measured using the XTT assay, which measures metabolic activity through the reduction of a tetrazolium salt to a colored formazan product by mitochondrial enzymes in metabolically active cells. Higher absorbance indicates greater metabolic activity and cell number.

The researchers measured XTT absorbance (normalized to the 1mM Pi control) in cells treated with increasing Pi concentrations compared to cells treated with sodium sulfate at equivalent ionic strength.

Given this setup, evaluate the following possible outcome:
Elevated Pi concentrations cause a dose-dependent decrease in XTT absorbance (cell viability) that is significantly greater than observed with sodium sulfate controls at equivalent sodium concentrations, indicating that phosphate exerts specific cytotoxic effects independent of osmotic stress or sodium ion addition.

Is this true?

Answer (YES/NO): NO